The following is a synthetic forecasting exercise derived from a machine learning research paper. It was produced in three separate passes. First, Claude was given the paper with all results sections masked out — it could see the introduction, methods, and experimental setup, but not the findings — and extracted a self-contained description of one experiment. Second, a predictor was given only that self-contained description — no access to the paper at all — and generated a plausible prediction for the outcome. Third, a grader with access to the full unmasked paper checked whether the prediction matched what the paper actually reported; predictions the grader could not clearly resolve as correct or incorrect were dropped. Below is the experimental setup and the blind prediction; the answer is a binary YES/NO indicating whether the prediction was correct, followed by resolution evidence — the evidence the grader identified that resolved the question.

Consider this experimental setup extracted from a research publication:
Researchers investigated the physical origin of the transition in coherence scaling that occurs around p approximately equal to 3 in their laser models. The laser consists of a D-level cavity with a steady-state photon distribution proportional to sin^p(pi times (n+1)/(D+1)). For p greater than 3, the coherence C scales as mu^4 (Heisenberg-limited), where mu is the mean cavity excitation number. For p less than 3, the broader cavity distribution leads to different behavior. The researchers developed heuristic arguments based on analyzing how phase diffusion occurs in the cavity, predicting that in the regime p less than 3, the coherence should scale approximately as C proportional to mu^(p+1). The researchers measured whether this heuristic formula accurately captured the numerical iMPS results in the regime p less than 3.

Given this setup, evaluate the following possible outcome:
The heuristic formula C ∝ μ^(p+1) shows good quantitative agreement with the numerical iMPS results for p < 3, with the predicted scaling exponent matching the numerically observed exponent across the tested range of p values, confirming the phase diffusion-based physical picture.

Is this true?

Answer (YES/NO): NO